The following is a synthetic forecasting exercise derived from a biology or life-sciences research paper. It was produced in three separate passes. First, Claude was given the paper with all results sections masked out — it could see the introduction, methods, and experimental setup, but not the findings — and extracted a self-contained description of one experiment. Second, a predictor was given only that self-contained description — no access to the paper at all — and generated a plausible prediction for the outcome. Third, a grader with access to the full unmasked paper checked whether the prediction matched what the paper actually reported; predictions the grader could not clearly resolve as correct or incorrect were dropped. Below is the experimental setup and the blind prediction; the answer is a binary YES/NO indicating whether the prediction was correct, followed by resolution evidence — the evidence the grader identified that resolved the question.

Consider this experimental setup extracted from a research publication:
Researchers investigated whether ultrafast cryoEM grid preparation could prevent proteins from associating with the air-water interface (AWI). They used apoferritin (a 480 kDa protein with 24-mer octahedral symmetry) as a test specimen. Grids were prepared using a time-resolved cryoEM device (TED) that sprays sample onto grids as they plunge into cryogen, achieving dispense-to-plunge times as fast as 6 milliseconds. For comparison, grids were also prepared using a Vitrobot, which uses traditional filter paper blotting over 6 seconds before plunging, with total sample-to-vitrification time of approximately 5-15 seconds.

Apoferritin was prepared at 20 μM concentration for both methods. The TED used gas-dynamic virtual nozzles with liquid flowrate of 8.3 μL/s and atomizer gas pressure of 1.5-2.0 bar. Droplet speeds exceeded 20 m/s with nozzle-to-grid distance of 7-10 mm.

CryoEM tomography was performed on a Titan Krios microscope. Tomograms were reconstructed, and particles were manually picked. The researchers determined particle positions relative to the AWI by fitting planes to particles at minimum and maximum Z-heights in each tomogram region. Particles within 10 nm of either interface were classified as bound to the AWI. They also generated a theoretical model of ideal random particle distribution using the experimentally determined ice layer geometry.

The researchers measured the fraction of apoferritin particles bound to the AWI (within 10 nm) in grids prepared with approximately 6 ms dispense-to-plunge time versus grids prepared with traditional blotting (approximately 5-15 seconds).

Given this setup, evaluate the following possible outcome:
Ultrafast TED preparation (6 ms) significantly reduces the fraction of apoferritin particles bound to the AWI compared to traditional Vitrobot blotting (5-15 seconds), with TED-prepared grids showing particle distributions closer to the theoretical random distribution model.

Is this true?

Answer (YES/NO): NO